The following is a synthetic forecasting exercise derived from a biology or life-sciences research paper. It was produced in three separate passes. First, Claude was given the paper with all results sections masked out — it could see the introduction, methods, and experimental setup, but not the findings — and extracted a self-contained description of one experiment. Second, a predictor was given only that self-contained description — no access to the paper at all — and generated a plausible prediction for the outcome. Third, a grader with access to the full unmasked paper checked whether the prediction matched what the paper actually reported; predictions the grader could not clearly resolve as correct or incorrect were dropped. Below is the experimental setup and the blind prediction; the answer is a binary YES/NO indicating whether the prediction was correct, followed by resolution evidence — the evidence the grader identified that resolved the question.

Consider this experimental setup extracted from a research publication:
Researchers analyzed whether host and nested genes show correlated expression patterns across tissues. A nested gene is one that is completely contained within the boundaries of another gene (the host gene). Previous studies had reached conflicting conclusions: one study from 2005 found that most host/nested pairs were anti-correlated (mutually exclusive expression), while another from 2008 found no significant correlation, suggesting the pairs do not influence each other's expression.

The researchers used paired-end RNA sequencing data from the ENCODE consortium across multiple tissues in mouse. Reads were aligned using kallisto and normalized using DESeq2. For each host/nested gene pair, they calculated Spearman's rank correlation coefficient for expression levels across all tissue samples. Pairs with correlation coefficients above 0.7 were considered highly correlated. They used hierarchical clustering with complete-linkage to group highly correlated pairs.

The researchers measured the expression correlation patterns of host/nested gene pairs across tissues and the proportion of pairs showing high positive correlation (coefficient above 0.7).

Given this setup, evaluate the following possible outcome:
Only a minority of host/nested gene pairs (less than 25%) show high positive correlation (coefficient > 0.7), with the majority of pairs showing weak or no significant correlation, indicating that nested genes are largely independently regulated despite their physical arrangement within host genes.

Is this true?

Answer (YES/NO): YES